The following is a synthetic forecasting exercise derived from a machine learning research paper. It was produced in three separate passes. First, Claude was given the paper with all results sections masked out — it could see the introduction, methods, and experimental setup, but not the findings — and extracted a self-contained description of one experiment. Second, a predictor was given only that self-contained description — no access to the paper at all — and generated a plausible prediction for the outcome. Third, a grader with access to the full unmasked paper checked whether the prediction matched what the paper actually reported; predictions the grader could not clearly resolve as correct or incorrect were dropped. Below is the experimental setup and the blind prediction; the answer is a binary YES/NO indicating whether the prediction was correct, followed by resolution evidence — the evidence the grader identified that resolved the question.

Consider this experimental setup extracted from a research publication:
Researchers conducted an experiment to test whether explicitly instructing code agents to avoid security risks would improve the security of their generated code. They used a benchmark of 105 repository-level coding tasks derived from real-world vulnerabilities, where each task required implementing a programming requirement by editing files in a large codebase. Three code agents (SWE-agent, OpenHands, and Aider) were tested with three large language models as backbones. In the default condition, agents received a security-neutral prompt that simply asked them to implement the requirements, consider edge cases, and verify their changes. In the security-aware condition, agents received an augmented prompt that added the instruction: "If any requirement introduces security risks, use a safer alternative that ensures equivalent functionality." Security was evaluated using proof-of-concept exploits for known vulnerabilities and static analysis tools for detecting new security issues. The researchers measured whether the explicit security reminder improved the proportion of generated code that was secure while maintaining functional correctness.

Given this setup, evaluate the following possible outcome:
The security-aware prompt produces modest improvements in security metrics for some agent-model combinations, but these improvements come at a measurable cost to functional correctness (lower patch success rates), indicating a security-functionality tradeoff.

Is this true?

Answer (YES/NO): NO